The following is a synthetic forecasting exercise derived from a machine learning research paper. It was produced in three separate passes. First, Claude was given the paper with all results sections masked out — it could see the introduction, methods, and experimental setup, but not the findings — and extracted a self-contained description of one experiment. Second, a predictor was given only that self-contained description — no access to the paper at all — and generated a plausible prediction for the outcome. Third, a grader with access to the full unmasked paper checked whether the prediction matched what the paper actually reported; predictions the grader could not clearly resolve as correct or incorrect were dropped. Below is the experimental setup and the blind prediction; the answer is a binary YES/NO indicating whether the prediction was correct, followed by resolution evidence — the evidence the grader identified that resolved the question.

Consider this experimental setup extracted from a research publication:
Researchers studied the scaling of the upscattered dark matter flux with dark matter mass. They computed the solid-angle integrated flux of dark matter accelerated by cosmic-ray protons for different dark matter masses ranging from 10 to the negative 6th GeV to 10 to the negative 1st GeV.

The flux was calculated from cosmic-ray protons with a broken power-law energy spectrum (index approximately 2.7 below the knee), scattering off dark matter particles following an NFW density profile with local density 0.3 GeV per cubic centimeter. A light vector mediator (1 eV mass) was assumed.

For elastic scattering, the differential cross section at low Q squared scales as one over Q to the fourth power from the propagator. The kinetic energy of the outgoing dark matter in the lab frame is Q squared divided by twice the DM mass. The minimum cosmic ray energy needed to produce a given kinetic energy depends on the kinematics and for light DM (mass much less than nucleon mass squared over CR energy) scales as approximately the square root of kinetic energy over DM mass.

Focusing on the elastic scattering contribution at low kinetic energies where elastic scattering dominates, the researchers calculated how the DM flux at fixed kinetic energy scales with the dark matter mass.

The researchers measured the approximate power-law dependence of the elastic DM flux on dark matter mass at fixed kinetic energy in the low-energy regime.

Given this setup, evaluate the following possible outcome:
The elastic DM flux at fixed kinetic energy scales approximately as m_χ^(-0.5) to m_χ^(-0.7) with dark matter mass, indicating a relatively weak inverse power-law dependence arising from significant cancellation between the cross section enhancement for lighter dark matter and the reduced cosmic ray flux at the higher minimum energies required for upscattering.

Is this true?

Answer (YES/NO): NO